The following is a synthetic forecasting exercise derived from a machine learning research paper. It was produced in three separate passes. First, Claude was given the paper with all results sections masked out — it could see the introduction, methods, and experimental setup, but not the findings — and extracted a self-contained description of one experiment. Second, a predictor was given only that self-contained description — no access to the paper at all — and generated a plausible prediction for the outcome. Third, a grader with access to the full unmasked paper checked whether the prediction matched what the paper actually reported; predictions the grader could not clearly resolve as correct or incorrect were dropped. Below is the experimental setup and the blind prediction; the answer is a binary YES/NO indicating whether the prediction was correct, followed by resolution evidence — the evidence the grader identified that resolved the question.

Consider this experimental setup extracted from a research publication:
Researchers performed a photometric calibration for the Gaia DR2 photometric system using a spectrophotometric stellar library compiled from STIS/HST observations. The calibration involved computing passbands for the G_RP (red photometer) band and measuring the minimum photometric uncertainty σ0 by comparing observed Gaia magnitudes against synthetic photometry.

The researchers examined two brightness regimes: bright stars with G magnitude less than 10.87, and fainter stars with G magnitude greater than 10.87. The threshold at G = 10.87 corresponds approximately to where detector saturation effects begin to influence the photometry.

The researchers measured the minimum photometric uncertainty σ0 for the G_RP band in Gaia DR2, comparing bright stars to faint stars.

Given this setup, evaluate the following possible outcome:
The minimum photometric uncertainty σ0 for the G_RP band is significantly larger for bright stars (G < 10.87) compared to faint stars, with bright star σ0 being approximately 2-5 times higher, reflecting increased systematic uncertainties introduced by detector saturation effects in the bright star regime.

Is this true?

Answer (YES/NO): NO